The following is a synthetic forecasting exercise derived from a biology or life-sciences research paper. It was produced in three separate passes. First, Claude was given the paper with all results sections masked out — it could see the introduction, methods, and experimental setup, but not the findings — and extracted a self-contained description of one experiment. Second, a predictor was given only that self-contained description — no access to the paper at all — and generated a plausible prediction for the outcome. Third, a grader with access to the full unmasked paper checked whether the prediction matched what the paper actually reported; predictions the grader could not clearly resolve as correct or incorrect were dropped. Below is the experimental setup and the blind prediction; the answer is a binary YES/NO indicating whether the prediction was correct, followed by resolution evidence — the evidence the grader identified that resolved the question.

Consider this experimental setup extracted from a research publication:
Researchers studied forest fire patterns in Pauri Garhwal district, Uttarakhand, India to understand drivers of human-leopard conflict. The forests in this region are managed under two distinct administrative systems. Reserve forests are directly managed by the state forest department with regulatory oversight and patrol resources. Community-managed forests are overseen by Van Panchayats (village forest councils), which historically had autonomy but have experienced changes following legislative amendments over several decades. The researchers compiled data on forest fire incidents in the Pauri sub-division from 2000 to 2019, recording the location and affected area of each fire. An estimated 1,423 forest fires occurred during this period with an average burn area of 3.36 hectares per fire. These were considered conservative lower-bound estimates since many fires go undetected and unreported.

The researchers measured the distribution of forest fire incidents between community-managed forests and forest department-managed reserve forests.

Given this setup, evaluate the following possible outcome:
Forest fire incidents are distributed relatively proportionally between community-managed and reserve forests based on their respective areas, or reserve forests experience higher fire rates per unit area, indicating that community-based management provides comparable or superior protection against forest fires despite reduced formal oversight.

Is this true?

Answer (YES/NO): NO